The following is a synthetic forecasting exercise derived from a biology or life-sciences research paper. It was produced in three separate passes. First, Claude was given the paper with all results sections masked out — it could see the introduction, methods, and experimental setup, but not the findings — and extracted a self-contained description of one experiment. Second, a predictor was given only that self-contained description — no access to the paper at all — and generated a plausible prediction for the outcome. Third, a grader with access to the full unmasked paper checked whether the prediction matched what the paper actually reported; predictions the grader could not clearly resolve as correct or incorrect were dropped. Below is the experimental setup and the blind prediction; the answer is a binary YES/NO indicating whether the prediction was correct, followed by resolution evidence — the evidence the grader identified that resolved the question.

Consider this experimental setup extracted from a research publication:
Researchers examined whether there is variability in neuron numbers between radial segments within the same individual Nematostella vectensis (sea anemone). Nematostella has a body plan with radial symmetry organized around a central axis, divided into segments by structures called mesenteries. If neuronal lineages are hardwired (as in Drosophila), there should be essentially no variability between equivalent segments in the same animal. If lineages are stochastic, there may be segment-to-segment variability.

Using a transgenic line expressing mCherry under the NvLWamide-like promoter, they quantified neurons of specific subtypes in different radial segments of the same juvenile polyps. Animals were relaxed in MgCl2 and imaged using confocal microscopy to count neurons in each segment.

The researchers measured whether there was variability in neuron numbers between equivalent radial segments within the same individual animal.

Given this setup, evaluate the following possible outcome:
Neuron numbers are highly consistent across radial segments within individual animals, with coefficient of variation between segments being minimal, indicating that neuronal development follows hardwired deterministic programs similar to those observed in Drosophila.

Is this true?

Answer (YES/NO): NO